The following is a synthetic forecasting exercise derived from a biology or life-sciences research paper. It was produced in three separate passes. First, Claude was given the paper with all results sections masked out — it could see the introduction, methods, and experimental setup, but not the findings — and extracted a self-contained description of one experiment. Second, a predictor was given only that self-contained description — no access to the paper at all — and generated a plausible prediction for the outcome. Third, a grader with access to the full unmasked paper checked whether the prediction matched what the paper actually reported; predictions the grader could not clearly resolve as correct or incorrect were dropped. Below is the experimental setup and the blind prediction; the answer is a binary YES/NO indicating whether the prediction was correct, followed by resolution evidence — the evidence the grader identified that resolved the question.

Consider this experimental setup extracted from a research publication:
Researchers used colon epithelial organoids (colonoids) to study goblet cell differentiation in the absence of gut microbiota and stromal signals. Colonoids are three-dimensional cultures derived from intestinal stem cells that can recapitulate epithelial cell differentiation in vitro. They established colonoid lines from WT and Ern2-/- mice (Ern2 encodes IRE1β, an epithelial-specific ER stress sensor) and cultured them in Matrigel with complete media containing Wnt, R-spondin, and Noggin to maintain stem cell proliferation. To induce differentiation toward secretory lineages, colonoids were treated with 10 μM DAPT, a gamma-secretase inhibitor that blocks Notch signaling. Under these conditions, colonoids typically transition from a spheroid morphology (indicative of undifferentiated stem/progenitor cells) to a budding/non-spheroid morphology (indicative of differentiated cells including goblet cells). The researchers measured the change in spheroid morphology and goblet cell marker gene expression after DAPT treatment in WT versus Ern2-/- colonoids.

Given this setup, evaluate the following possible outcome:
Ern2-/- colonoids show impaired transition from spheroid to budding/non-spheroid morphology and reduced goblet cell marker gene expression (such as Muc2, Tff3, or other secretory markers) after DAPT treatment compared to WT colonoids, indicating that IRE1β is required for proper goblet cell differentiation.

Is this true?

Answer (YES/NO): YES